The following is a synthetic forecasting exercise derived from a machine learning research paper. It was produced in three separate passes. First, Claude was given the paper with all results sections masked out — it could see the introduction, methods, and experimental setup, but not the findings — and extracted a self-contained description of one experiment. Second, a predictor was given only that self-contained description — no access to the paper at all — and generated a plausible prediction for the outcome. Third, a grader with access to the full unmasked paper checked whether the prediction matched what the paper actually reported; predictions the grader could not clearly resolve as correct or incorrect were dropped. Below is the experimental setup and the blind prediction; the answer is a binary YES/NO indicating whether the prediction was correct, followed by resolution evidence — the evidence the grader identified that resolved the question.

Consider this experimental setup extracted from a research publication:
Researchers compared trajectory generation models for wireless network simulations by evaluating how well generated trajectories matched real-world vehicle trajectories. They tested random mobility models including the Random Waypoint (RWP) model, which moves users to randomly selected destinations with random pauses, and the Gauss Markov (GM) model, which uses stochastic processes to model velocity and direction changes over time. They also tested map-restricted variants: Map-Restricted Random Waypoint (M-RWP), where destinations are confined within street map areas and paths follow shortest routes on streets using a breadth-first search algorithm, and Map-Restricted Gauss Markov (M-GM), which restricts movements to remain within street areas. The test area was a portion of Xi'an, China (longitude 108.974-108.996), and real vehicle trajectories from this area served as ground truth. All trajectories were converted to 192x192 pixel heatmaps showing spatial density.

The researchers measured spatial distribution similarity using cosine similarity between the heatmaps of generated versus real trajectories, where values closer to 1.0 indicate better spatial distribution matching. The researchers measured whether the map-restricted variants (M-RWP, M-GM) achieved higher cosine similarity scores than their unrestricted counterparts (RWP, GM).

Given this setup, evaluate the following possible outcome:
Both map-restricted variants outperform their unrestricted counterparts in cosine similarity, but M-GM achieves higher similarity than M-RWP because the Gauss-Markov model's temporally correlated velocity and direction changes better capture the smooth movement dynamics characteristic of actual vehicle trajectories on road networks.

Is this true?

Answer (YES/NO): NO